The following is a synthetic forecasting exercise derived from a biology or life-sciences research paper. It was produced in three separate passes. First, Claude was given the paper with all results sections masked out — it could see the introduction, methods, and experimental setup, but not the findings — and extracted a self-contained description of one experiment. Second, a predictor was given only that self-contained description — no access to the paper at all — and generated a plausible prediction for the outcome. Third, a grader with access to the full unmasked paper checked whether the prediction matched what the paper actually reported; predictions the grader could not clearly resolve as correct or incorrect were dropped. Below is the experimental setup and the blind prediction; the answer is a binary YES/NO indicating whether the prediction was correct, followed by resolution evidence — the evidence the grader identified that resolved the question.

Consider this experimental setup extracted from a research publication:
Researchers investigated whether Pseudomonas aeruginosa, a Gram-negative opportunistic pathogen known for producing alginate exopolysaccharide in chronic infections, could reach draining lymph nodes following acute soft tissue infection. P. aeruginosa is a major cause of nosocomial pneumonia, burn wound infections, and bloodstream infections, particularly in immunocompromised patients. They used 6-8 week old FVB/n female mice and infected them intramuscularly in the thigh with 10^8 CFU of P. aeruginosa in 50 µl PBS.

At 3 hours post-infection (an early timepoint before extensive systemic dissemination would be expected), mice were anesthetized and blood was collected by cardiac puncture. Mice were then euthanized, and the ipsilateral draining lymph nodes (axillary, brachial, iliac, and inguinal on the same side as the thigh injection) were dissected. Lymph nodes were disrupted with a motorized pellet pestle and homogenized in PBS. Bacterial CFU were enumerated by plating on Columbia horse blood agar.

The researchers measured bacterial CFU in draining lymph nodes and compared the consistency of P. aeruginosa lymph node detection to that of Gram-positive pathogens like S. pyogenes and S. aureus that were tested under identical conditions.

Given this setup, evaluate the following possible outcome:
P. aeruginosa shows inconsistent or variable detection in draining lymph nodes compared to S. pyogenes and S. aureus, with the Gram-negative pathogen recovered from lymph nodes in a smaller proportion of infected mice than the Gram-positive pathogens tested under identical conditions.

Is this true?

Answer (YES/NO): NO